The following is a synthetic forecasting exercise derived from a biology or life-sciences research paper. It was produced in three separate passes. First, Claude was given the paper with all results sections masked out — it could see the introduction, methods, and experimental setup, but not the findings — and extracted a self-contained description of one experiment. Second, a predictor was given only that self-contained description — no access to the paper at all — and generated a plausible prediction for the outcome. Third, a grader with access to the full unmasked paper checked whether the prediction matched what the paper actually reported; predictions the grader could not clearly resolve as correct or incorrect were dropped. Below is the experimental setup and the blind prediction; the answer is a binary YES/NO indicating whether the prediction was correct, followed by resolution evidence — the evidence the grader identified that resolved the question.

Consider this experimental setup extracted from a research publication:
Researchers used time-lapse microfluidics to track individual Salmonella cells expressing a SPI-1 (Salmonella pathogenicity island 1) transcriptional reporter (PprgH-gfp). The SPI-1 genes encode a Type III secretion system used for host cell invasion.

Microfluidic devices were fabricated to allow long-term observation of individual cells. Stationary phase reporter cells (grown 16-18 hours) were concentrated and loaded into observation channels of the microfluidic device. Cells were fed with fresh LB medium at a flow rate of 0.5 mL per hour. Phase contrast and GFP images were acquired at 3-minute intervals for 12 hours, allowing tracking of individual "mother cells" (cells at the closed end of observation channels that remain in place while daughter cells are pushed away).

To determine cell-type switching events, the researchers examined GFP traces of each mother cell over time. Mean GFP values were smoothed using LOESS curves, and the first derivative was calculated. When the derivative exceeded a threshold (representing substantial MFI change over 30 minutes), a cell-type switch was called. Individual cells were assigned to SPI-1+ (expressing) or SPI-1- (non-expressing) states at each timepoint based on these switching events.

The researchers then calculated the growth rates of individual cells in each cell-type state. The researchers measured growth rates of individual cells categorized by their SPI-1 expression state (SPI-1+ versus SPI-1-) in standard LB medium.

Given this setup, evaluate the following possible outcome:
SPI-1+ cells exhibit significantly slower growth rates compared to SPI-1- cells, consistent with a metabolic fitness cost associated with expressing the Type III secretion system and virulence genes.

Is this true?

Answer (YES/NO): YES